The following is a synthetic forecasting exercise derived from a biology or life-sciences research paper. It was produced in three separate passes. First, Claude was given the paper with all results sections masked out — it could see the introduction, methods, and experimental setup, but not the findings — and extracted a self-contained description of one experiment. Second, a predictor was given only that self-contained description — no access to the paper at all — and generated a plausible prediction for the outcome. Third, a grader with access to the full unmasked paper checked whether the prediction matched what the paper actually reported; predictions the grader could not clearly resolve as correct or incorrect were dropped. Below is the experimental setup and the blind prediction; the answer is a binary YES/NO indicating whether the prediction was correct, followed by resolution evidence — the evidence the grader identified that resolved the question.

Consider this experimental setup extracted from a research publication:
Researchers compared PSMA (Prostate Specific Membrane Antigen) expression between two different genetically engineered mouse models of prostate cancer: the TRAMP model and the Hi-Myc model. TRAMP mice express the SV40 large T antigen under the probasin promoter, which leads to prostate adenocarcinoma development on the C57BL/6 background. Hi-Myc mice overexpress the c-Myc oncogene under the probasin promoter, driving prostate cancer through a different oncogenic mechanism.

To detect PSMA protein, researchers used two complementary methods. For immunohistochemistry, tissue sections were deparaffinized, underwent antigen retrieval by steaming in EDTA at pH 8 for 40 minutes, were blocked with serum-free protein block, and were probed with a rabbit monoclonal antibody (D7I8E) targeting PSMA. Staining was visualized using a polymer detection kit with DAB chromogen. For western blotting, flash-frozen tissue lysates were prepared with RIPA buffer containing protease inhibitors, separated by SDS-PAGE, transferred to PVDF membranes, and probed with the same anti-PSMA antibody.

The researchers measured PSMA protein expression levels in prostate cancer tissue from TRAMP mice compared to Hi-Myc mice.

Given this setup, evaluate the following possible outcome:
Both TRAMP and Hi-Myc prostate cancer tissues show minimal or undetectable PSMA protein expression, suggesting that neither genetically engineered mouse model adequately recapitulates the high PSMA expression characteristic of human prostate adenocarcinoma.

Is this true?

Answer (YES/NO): NO